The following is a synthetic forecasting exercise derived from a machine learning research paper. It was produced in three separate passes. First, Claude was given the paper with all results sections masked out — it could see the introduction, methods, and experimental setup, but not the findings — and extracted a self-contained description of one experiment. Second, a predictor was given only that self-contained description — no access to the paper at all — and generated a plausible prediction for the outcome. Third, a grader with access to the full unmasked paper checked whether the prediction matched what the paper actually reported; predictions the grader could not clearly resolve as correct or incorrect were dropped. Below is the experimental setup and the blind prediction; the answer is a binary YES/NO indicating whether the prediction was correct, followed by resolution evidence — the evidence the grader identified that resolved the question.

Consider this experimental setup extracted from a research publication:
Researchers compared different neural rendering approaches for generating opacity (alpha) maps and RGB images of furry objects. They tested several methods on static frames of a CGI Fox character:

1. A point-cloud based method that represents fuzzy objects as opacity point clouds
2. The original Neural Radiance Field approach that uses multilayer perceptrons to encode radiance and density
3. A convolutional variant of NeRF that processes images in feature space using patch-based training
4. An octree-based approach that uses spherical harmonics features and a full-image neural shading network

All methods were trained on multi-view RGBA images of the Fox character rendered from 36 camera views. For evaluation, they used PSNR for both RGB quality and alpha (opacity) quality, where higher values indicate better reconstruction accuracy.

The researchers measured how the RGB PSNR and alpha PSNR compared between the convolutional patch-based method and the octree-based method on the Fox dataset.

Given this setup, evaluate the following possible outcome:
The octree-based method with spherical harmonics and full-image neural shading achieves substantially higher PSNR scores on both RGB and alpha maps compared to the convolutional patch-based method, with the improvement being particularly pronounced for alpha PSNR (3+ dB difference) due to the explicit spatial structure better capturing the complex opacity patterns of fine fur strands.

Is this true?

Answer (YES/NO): NO